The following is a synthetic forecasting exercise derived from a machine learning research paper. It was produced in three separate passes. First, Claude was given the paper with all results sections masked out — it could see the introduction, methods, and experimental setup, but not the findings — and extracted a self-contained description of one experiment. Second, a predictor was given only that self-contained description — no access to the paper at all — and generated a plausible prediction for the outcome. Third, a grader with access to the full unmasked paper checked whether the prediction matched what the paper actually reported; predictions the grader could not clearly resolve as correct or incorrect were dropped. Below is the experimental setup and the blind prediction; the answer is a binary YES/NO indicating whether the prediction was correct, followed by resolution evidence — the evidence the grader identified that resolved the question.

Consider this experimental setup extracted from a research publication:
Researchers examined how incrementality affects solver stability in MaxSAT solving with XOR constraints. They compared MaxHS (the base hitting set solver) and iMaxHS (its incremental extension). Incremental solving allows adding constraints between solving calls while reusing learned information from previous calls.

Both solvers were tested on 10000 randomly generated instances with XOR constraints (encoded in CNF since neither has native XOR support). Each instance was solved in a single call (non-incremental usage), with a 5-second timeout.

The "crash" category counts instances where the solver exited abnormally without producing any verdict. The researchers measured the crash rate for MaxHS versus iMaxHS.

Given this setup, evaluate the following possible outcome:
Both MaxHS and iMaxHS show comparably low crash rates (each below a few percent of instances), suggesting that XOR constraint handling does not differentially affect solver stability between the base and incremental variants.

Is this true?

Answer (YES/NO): YES